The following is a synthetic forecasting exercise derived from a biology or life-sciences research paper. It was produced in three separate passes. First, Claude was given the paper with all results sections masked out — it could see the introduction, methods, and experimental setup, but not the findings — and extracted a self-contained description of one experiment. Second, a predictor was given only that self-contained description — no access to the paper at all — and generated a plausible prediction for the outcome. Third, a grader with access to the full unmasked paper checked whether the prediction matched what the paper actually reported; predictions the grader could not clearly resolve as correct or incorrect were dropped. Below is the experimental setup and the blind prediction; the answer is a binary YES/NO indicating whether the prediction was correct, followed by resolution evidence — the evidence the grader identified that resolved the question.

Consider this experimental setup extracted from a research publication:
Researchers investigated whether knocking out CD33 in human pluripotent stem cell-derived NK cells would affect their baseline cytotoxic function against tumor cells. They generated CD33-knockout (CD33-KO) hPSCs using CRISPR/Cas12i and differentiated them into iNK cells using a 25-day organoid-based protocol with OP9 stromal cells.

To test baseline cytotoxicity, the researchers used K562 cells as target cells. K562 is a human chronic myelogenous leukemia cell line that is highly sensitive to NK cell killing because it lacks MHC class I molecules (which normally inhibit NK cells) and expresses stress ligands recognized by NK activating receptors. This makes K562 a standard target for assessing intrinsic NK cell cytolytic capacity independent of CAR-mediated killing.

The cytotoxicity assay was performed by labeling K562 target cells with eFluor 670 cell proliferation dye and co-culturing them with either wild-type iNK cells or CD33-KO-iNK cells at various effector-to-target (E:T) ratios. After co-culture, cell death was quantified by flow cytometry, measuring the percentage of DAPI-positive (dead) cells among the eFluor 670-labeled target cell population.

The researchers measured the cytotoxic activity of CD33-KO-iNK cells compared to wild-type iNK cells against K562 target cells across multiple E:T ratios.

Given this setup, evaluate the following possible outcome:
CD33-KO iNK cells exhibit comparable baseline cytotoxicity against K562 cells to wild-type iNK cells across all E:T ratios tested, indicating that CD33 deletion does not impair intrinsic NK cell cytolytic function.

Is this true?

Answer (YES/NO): YES